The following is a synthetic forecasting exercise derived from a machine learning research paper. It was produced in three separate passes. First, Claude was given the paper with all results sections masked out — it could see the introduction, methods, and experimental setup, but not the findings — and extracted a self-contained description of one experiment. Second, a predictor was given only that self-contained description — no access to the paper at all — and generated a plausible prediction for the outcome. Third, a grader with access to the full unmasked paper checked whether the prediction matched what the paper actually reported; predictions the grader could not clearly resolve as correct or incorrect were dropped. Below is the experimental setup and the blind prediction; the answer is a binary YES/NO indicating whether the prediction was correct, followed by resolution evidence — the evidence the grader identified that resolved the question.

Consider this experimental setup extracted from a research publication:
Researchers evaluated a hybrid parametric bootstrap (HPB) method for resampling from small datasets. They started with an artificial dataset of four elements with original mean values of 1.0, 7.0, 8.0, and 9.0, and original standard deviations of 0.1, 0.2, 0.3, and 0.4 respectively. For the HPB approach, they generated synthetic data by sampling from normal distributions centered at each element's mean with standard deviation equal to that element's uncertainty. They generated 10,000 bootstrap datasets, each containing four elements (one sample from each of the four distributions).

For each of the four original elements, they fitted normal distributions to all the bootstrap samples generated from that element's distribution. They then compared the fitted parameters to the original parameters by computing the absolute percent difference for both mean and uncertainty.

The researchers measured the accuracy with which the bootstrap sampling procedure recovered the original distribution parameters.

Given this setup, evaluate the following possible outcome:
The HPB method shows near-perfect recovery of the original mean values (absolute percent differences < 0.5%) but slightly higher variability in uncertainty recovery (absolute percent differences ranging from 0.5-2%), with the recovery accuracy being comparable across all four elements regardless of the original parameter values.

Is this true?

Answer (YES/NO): NO